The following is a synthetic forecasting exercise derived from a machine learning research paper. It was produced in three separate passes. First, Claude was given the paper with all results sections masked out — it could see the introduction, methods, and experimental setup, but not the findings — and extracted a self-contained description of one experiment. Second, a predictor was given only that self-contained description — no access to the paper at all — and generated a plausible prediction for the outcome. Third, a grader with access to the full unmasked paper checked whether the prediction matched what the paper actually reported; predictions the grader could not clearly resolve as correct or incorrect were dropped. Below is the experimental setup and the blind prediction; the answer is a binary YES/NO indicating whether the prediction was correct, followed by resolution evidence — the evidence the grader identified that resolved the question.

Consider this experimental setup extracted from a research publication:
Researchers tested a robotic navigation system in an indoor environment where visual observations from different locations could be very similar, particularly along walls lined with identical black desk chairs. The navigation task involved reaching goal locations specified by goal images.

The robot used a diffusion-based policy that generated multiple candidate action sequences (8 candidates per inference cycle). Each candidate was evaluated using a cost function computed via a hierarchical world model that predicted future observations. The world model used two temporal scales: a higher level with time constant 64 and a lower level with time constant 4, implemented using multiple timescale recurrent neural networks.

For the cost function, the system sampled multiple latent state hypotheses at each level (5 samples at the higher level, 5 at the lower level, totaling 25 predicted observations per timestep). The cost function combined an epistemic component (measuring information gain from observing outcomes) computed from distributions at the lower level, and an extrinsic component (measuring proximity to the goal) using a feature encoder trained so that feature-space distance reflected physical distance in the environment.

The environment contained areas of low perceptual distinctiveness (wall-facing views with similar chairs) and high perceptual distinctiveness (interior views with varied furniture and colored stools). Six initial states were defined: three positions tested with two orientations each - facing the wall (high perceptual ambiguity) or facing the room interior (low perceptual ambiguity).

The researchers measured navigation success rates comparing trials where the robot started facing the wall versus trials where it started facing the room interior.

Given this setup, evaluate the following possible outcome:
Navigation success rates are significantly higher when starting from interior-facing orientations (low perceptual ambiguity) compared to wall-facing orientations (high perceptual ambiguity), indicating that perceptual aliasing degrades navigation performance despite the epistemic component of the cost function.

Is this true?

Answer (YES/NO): NO